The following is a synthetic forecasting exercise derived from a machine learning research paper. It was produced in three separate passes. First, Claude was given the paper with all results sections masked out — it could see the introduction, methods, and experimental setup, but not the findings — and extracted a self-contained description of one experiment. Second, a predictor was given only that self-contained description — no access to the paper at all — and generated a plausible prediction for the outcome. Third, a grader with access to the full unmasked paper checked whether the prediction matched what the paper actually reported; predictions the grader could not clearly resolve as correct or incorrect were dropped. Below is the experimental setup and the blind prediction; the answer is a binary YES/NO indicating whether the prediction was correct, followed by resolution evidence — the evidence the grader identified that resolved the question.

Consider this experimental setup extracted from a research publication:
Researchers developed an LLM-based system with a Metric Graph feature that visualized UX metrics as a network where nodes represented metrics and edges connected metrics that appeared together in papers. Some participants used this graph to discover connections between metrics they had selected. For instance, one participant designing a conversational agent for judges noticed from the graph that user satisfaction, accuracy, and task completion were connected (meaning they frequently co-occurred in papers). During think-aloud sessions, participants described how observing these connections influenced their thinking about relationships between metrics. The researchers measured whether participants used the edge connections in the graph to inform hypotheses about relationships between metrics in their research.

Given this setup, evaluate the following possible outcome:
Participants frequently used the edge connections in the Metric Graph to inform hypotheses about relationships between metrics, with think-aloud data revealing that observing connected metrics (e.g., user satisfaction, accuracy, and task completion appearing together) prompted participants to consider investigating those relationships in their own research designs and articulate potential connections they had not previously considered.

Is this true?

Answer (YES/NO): NO